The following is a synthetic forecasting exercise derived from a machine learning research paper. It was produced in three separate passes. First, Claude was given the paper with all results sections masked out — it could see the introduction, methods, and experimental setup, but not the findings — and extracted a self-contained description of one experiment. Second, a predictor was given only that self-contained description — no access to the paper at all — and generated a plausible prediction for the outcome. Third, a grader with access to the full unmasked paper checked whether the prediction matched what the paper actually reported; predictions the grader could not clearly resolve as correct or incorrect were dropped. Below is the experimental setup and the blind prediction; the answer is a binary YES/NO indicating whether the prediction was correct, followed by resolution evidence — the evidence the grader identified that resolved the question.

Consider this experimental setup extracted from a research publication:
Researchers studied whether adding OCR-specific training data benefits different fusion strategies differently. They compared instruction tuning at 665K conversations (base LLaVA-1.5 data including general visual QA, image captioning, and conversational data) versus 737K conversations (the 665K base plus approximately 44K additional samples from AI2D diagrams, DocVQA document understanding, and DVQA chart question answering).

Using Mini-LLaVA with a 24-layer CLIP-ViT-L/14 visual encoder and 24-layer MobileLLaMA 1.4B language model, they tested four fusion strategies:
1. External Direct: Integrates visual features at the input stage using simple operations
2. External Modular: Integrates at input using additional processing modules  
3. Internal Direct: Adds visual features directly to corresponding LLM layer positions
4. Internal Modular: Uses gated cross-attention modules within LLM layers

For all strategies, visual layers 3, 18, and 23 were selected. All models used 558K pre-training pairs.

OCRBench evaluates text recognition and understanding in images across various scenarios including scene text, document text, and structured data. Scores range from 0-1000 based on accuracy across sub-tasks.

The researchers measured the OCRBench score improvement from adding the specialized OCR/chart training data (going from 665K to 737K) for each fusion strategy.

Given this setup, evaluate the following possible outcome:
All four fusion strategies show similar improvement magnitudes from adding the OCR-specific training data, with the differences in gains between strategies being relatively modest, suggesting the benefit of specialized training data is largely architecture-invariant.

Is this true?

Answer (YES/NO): NO